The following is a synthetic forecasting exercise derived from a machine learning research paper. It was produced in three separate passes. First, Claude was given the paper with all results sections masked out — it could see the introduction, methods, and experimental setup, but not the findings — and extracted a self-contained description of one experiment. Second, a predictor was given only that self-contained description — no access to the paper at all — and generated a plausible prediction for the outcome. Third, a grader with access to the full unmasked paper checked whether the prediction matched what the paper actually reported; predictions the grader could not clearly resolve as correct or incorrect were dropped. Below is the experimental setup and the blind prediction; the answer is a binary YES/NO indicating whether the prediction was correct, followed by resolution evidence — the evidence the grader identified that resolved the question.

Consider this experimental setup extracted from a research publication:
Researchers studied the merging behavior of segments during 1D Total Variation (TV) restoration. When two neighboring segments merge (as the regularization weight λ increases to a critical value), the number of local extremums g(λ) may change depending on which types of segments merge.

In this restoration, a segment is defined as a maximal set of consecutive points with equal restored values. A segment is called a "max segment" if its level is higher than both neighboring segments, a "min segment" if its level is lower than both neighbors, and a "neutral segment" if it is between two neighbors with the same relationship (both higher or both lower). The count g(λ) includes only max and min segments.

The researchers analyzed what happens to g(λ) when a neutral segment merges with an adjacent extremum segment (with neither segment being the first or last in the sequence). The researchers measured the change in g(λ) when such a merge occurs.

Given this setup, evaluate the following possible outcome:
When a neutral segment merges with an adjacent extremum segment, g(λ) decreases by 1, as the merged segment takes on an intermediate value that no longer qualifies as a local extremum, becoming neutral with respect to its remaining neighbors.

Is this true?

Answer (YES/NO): NO